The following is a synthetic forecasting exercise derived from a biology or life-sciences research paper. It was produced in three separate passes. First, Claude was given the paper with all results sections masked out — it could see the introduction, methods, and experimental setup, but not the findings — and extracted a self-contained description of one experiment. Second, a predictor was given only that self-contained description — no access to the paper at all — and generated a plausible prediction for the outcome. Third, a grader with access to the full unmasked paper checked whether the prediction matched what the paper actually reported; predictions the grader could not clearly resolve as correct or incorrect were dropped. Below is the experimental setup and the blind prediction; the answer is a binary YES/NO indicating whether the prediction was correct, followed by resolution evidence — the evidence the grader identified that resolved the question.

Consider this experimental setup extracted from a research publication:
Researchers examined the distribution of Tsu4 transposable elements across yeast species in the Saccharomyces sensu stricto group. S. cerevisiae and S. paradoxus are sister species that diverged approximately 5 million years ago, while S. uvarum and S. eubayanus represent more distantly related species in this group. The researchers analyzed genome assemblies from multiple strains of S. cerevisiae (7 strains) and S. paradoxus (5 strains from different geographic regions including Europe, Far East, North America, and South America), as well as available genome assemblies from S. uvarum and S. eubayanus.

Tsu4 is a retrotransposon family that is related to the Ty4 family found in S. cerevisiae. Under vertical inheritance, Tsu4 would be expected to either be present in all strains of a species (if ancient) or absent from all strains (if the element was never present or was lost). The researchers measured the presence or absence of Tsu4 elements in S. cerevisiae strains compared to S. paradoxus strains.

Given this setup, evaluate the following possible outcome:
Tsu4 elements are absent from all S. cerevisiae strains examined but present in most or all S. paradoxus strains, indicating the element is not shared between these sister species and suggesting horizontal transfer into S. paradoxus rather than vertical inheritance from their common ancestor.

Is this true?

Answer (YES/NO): NO